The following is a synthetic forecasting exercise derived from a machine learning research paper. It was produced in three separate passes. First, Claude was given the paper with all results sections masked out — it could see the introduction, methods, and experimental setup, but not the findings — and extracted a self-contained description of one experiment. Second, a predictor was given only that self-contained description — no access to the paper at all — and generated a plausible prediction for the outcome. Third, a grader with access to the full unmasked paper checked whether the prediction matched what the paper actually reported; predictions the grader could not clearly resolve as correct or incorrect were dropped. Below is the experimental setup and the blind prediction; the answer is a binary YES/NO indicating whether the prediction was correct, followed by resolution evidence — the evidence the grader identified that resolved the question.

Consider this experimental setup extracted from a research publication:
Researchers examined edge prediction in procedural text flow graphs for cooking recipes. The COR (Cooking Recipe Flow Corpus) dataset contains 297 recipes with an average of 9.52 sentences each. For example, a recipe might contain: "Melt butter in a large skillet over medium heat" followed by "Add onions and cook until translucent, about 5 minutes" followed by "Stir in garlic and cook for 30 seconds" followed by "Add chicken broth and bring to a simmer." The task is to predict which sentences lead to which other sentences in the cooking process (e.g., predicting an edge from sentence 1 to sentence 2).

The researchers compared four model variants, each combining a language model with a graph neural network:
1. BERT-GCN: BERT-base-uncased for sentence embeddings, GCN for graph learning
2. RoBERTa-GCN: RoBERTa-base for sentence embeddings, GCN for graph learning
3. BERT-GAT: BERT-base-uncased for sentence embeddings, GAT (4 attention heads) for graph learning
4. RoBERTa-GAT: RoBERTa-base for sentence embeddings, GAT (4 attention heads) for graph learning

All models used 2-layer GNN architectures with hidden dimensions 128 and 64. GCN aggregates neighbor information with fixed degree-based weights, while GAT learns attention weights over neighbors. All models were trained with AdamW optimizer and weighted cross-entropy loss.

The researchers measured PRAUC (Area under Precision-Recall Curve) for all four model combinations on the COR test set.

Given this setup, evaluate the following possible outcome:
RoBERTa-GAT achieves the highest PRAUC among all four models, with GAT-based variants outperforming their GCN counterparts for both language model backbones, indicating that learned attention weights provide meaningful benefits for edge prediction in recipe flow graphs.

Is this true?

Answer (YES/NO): NO